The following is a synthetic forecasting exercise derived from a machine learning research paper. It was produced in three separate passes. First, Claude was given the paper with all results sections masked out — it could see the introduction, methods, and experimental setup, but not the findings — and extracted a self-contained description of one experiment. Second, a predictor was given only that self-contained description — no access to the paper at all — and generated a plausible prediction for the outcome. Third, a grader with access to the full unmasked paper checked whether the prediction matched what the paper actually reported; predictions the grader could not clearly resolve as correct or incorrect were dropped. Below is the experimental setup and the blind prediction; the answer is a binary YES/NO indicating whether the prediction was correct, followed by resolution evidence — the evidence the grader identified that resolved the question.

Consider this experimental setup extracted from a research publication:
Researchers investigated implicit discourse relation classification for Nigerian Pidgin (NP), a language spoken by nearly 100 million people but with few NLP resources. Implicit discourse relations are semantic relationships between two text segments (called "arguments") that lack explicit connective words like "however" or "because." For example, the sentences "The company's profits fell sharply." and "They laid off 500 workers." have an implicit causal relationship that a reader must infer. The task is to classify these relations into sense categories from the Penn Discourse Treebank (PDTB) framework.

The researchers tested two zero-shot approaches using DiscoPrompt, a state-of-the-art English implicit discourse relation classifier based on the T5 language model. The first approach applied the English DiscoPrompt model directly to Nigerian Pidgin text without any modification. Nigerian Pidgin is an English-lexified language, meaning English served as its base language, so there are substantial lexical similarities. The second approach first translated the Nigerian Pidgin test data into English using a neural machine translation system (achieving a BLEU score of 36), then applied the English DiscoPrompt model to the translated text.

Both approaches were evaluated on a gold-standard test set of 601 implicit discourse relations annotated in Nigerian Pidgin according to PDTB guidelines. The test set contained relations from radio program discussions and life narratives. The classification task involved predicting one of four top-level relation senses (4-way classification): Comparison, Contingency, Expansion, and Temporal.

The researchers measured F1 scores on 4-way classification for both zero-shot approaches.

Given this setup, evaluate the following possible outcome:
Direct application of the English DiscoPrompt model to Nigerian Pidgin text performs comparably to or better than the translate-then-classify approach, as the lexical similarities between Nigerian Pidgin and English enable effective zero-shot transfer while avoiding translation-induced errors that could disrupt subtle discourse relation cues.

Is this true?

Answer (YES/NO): YES